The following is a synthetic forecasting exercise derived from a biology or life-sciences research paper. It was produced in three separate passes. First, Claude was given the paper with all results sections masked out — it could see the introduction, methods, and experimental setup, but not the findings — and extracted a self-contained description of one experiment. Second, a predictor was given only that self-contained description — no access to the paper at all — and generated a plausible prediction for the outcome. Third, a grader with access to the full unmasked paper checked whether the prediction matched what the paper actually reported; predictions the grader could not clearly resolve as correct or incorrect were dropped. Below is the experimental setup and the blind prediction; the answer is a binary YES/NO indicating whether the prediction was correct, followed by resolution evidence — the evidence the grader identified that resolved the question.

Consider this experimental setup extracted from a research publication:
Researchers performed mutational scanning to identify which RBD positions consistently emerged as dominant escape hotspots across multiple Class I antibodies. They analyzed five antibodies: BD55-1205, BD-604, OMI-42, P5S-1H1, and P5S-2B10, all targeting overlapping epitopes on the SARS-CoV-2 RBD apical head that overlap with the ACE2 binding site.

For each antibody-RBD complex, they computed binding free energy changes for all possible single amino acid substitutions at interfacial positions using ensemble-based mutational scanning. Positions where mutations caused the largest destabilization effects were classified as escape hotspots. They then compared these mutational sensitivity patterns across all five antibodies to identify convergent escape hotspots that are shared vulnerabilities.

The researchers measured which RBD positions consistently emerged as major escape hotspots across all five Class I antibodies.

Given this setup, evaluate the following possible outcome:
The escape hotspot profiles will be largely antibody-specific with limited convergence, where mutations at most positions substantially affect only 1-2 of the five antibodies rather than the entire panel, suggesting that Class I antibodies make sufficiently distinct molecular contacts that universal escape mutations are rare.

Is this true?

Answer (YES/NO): NO